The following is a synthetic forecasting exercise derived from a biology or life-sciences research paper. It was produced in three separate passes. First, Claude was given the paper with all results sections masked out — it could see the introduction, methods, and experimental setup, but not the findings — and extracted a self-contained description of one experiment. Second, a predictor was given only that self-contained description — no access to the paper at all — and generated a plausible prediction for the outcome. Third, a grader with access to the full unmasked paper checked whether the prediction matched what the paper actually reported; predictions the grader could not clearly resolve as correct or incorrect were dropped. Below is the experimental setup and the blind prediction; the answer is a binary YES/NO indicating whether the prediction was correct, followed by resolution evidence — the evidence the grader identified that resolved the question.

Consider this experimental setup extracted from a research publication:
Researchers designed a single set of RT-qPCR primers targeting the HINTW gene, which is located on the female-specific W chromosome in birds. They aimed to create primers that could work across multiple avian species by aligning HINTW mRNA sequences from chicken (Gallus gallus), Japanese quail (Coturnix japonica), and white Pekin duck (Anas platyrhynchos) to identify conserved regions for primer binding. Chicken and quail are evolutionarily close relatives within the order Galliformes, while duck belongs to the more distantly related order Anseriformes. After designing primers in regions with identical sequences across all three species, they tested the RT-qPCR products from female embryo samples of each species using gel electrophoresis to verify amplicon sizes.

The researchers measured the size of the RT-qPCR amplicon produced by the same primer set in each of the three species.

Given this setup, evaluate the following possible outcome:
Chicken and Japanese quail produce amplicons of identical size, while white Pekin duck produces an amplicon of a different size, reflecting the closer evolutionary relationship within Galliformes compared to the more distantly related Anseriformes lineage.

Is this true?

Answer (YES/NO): YES